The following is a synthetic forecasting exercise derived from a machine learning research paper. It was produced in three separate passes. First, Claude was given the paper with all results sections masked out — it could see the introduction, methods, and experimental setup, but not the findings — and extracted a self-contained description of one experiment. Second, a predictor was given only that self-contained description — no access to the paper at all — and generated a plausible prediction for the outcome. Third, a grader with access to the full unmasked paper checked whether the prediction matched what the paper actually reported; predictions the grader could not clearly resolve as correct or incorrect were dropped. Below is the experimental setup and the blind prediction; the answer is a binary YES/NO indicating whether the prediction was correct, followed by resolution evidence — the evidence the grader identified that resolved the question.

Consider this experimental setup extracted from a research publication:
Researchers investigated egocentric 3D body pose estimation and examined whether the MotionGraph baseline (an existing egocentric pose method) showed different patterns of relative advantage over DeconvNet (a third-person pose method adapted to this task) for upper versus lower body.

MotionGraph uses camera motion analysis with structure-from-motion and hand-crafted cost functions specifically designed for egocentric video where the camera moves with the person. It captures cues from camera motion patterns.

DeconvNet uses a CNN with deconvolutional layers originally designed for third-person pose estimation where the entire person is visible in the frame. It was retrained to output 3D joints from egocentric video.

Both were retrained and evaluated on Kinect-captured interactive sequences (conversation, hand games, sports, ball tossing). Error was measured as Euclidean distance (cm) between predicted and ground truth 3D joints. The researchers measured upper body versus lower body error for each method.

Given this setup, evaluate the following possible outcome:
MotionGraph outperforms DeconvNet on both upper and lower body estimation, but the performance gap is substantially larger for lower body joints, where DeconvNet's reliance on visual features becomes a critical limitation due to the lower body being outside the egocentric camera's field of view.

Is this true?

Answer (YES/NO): YES